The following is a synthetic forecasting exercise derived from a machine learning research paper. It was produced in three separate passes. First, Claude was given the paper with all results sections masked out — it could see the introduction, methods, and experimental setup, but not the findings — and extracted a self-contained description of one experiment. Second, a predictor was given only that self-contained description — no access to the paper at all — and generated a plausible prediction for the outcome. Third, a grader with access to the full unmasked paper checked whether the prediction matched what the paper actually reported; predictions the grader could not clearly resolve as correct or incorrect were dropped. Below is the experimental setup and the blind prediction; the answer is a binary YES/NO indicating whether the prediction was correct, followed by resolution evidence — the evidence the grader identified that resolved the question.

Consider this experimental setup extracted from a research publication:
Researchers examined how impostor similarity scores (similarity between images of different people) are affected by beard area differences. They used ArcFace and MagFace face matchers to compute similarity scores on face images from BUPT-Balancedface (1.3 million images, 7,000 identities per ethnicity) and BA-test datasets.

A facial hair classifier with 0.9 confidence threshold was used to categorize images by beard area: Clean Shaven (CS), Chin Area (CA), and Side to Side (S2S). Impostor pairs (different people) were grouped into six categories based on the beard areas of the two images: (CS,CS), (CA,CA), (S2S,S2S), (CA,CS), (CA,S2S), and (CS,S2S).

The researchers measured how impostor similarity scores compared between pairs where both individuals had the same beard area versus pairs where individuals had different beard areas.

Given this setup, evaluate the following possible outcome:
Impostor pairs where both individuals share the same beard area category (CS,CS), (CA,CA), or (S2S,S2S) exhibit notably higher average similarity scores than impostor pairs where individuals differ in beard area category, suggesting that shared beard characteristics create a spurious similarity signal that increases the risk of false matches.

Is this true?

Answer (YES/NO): YES